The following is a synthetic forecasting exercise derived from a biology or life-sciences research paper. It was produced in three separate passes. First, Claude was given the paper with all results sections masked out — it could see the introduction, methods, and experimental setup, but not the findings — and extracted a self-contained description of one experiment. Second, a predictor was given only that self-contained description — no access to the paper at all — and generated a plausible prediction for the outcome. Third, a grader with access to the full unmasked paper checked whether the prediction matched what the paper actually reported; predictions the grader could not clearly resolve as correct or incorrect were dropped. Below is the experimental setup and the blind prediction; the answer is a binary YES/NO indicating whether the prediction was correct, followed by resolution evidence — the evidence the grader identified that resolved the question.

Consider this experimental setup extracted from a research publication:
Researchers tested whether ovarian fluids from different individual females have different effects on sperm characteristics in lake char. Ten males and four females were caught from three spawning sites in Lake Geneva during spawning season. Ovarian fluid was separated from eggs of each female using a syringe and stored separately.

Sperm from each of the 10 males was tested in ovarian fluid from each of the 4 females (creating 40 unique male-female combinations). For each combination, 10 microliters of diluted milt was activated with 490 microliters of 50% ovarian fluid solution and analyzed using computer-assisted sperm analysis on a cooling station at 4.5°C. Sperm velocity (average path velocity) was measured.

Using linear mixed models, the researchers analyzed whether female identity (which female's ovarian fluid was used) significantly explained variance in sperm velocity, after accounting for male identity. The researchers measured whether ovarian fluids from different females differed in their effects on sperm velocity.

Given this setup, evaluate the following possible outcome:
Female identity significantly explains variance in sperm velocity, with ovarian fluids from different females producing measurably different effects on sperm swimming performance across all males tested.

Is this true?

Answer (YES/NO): YES